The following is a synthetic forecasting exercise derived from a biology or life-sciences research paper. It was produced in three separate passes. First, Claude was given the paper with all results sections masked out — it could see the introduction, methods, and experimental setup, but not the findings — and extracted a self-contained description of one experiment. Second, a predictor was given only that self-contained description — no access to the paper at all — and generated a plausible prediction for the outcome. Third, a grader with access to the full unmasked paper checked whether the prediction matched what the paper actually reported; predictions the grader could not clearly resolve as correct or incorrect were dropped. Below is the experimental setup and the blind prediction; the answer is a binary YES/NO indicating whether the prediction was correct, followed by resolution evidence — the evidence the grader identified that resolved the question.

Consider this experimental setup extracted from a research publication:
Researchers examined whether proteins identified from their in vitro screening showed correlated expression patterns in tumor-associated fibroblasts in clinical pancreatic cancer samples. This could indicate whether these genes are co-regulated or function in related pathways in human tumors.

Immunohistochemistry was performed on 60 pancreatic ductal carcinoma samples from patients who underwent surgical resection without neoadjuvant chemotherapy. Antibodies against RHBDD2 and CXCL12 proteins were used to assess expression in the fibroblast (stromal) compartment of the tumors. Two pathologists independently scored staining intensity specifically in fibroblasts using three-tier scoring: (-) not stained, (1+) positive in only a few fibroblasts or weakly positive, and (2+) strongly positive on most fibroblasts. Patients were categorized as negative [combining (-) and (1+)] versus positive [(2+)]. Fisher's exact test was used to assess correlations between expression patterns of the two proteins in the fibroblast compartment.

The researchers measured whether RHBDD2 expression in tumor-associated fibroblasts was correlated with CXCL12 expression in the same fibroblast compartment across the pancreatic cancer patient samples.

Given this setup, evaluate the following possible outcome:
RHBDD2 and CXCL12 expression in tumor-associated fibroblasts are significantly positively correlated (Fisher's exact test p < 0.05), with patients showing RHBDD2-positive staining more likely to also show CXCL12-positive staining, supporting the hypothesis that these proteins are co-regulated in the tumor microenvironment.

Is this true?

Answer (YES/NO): NO